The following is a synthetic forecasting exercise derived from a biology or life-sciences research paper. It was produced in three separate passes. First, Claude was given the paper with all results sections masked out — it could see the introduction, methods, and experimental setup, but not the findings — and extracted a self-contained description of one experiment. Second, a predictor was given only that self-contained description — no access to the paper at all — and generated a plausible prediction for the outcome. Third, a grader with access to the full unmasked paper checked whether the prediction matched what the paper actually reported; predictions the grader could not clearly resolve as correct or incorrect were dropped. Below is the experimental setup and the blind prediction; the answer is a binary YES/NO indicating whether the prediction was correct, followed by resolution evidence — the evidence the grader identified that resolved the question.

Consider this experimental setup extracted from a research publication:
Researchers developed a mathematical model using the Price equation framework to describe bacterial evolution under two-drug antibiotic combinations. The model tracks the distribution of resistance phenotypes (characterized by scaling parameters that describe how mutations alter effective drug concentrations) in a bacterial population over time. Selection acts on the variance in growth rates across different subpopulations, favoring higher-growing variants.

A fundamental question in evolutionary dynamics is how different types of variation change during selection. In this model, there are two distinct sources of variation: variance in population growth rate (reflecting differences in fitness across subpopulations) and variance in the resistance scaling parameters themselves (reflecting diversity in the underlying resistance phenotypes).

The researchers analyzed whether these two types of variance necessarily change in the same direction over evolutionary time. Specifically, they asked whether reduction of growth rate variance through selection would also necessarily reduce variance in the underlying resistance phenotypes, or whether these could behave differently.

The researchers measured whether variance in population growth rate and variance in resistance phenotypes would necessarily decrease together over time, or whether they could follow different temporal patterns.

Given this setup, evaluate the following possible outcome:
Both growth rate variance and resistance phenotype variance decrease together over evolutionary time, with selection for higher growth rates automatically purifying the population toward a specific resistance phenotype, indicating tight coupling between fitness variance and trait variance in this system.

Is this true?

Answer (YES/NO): NO